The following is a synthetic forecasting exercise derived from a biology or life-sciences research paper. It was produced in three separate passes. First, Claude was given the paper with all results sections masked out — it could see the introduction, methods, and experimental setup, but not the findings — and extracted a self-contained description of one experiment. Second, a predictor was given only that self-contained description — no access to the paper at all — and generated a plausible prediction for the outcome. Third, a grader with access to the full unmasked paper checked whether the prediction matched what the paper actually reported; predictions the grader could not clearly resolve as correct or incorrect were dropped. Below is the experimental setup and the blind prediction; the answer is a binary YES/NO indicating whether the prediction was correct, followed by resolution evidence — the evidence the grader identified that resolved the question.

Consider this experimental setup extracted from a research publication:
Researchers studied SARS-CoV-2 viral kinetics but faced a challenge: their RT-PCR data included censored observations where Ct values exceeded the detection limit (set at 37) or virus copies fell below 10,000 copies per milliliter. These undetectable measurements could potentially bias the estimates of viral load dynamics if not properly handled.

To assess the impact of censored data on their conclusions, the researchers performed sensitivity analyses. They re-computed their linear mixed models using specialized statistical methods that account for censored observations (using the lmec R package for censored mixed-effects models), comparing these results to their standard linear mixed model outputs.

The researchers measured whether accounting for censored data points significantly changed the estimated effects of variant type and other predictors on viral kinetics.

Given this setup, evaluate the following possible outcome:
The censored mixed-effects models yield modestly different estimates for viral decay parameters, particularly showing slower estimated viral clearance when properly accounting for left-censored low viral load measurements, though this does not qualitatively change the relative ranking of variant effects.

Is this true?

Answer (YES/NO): NO